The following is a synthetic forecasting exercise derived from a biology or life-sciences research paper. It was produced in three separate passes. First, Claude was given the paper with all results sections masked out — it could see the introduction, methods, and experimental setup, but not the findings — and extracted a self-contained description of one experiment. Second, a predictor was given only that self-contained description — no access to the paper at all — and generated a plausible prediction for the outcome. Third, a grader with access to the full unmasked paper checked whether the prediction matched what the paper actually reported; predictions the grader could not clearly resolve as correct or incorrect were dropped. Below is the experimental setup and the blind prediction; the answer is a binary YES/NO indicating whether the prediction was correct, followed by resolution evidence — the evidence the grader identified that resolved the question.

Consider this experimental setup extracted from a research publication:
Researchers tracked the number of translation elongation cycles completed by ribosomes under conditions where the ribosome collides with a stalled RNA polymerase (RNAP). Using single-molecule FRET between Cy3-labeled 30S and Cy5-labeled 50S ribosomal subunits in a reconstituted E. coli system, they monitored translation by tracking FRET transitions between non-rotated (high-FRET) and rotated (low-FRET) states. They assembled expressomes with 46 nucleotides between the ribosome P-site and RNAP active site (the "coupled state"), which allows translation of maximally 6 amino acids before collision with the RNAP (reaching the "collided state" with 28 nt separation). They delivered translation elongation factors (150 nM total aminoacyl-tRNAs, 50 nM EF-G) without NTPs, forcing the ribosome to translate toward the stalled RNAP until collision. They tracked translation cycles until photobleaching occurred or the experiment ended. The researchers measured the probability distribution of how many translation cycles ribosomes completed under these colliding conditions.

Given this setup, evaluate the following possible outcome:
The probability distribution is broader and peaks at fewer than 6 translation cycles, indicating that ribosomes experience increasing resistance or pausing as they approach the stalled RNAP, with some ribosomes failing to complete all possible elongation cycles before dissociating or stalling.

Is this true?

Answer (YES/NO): YES